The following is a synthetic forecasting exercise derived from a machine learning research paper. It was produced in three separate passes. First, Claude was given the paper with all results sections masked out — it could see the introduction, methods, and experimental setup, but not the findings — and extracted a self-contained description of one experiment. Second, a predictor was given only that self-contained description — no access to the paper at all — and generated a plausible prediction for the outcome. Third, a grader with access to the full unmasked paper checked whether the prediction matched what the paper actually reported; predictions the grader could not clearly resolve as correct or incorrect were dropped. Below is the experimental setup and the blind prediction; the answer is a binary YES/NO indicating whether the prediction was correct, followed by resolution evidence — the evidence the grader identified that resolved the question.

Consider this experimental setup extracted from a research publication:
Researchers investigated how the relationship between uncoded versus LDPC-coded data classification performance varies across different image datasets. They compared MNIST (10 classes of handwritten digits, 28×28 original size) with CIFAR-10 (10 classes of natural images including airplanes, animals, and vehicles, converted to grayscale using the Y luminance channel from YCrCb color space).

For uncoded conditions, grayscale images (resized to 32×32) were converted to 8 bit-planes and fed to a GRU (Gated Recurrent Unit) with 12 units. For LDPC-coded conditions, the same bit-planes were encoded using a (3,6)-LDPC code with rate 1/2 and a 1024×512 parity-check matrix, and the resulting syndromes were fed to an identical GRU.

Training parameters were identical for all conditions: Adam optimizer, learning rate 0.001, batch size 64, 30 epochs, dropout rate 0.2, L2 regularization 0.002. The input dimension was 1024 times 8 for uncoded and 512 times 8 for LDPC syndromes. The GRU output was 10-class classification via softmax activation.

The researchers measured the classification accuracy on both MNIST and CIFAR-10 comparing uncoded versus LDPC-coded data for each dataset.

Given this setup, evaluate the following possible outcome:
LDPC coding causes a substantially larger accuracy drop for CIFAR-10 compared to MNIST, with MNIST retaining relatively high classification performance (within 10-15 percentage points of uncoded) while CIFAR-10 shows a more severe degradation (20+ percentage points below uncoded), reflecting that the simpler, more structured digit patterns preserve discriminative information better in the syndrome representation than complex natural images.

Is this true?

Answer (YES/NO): NO